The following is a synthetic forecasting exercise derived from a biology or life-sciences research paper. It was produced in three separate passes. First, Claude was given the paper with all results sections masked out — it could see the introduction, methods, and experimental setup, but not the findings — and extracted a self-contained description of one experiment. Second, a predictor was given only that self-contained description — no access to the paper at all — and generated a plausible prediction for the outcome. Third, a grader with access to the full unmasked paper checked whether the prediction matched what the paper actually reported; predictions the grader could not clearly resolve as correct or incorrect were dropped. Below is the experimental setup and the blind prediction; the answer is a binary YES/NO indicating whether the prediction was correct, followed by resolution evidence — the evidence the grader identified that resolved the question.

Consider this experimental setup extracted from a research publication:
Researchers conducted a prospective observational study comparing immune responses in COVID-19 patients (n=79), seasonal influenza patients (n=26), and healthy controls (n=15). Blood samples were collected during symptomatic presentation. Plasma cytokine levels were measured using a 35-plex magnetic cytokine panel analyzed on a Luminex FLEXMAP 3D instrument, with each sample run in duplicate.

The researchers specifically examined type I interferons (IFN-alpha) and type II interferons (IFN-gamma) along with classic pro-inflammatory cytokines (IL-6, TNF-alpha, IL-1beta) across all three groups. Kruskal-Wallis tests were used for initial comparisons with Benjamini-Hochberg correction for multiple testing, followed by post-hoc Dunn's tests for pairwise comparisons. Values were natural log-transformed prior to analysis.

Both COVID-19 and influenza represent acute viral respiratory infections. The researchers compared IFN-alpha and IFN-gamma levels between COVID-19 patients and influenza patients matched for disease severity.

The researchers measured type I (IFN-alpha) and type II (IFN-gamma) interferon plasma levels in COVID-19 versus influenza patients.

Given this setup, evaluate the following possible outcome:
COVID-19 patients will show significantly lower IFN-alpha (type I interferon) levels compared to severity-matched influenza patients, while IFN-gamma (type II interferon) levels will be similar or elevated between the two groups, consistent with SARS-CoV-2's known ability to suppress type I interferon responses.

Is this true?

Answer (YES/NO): NO